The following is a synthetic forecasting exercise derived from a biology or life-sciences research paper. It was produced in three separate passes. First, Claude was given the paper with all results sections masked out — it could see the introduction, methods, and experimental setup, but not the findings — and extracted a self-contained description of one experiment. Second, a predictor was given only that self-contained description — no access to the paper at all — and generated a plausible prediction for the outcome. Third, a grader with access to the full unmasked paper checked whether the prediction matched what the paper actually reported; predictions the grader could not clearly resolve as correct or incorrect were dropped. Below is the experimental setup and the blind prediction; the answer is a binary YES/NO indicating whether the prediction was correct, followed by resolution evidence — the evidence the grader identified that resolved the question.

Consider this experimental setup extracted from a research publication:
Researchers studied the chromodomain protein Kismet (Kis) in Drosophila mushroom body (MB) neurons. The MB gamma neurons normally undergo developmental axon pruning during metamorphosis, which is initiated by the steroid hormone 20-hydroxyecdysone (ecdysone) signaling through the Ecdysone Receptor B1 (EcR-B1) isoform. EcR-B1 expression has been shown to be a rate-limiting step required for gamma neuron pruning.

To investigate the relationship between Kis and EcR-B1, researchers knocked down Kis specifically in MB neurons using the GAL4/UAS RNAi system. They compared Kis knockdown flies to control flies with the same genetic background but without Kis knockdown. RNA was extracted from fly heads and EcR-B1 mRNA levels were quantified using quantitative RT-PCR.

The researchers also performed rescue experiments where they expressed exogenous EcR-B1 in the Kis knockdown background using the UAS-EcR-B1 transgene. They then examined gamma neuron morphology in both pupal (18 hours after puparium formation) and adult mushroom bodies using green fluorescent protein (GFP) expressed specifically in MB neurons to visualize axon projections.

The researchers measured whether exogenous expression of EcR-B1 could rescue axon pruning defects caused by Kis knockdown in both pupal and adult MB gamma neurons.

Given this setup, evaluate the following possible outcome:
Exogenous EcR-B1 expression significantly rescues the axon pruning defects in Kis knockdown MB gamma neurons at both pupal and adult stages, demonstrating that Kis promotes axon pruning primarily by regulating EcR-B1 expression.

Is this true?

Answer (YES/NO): YES